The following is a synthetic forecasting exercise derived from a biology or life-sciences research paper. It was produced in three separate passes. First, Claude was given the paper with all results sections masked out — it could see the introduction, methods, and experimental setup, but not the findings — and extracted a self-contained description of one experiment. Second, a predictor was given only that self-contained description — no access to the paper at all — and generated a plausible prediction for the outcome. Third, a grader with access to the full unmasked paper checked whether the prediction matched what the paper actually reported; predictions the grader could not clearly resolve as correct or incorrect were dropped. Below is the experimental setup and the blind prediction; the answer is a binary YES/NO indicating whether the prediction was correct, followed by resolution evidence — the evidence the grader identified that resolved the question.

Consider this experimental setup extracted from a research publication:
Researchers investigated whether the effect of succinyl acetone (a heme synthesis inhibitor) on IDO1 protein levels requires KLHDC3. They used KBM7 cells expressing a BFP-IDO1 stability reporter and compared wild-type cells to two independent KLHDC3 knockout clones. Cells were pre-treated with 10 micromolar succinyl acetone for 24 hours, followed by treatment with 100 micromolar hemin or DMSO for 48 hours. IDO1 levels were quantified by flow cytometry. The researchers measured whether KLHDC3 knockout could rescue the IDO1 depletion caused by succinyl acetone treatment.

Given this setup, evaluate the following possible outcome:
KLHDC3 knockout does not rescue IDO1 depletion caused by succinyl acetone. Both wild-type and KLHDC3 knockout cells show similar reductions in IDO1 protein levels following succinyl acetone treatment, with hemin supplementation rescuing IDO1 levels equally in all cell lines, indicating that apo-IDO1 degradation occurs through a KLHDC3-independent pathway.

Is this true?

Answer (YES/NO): NO